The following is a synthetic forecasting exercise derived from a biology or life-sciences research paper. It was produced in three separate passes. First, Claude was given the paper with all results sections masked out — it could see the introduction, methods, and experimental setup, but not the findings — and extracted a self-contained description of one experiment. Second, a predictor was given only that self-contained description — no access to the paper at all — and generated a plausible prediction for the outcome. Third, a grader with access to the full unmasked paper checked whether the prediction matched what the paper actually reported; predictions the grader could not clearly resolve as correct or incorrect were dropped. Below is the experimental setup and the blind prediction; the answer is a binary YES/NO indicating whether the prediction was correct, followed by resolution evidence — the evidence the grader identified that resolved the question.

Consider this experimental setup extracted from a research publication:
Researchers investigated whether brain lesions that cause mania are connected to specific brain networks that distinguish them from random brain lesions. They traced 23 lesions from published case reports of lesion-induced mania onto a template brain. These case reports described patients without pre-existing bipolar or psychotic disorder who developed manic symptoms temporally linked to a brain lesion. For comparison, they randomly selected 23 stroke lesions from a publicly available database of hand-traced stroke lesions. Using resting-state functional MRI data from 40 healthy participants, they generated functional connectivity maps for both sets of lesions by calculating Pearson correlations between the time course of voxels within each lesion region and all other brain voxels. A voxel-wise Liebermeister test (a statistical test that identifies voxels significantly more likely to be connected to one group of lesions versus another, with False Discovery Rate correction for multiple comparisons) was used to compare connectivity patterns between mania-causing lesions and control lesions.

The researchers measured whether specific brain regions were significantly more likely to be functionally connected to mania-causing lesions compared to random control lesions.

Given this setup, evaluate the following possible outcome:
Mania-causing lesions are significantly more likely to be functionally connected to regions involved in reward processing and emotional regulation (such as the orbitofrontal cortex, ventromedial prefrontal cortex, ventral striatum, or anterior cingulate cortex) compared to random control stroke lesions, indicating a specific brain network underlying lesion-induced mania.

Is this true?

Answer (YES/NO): NO